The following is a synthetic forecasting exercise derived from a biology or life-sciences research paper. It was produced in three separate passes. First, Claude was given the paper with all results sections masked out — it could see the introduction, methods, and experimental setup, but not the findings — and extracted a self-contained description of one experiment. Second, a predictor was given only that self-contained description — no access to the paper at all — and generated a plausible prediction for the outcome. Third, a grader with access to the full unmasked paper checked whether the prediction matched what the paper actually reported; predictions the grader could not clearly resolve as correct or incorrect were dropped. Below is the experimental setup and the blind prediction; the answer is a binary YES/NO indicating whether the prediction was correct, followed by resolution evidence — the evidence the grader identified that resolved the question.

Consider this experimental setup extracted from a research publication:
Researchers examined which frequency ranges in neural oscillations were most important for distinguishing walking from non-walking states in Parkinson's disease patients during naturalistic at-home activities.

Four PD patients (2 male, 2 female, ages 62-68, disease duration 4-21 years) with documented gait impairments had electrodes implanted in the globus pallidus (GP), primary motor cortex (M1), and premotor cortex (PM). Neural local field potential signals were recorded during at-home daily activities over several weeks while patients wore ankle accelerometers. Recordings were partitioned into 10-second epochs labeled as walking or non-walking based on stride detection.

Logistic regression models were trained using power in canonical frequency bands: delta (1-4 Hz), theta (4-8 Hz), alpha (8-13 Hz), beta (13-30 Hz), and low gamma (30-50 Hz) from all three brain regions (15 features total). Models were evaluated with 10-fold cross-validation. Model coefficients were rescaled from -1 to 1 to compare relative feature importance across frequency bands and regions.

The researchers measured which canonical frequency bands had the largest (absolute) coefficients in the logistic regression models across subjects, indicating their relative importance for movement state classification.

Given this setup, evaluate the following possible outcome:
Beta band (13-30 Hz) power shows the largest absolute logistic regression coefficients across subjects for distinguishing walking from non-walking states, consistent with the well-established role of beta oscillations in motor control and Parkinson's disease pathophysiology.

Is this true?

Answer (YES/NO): NO